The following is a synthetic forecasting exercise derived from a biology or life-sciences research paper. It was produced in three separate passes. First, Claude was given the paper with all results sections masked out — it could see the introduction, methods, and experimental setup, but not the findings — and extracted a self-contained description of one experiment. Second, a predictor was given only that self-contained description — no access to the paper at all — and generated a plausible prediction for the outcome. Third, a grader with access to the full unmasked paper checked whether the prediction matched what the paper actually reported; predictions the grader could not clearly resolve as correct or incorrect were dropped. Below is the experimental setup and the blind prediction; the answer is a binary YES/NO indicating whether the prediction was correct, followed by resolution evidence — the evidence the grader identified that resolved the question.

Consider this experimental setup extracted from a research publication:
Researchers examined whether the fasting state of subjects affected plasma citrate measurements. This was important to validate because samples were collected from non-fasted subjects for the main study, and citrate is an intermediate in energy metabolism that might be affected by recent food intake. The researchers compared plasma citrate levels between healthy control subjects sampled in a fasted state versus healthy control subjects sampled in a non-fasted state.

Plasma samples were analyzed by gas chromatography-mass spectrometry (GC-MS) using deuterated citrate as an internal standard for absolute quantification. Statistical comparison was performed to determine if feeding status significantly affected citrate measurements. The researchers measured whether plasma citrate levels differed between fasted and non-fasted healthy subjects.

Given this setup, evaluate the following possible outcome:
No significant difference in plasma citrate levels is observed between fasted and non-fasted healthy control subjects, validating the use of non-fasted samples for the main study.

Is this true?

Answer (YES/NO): YES